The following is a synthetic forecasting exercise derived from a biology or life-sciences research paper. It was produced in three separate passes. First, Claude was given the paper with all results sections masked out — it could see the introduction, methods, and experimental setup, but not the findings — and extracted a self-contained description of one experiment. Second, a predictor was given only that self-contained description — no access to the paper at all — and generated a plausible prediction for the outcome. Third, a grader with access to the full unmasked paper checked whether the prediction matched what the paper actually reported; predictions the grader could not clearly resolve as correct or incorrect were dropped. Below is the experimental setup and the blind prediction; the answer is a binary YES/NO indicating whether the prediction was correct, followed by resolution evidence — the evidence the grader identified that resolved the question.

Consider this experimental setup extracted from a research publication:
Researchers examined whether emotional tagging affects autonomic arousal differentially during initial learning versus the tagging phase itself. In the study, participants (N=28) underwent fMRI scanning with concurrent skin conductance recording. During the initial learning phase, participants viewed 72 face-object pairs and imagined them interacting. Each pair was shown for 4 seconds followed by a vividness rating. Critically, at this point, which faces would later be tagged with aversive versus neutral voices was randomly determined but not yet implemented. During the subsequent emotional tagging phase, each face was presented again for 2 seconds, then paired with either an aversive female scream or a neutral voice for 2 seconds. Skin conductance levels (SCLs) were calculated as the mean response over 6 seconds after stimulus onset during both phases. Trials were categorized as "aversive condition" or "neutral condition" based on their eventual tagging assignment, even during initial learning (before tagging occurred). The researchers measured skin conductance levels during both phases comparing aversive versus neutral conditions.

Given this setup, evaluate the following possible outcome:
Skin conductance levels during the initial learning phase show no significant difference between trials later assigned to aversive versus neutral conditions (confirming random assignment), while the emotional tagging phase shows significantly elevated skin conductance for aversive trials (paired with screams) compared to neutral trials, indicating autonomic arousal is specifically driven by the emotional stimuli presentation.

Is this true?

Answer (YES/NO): YES